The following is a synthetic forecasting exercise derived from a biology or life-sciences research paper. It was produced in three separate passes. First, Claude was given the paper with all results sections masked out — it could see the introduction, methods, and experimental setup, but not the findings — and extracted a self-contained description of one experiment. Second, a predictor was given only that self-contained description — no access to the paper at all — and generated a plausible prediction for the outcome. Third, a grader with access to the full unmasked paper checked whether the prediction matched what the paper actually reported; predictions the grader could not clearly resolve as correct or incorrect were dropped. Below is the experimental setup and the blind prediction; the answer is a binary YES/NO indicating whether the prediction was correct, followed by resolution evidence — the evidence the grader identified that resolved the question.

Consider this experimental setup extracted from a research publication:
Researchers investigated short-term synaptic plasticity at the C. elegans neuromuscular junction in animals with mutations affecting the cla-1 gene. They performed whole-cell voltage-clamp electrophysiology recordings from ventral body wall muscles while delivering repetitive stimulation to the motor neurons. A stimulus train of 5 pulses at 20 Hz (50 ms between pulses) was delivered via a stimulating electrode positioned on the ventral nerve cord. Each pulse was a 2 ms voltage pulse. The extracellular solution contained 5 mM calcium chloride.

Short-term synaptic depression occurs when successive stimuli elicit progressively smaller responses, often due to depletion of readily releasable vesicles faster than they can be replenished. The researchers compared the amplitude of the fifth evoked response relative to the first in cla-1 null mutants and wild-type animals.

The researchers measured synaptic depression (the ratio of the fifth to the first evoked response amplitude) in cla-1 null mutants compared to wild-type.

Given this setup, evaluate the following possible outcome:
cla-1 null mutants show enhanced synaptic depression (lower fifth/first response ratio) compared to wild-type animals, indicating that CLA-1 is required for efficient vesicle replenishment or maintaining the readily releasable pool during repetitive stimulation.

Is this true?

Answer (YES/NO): YES